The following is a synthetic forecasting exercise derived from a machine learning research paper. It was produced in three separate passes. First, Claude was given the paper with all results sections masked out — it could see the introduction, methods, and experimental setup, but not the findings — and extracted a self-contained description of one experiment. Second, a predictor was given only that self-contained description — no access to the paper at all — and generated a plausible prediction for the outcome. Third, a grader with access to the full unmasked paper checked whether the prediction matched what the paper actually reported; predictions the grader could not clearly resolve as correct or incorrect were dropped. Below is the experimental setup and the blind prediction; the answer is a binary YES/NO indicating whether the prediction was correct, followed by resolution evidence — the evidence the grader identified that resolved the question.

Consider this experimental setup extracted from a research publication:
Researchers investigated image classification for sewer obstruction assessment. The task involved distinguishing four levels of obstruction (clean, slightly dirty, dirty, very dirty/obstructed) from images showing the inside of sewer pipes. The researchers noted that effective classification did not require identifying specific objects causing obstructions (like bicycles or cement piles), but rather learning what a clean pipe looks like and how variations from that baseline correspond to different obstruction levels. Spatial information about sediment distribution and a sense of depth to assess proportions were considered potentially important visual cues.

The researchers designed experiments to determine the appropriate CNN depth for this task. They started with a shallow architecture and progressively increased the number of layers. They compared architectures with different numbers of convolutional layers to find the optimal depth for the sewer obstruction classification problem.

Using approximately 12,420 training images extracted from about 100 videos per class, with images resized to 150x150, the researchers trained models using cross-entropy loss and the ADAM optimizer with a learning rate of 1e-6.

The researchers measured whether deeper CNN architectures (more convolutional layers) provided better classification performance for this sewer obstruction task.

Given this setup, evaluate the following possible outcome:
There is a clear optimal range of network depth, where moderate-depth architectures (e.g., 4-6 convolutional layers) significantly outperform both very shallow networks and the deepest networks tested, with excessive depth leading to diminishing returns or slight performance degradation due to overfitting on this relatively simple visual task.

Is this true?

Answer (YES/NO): NO